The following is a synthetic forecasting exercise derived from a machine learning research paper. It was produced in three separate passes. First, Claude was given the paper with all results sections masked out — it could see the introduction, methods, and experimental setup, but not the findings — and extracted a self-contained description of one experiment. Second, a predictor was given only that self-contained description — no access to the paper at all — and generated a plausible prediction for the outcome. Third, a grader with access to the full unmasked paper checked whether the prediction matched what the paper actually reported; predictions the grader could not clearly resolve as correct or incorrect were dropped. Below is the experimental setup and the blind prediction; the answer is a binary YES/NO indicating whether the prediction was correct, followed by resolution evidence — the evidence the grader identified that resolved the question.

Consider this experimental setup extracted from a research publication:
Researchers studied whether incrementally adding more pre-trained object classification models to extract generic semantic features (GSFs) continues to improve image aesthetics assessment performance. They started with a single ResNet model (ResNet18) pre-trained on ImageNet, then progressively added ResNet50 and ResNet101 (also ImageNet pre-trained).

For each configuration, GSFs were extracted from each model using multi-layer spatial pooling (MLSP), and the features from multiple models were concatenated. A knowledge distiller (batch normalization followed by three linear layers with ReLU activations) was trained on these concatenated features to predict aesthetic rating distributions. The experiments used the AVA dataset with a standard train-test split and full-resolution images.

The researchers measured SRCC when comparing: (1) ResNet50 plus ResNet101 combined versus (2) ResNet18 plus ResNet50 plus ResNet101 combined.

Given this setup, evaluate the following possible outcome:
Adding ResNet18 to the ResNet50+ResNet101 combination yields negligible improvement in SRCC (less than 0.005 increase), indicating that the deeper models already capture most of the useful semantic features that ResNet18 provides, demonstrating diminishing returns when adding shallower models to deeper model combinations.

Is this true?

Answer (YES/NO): YES